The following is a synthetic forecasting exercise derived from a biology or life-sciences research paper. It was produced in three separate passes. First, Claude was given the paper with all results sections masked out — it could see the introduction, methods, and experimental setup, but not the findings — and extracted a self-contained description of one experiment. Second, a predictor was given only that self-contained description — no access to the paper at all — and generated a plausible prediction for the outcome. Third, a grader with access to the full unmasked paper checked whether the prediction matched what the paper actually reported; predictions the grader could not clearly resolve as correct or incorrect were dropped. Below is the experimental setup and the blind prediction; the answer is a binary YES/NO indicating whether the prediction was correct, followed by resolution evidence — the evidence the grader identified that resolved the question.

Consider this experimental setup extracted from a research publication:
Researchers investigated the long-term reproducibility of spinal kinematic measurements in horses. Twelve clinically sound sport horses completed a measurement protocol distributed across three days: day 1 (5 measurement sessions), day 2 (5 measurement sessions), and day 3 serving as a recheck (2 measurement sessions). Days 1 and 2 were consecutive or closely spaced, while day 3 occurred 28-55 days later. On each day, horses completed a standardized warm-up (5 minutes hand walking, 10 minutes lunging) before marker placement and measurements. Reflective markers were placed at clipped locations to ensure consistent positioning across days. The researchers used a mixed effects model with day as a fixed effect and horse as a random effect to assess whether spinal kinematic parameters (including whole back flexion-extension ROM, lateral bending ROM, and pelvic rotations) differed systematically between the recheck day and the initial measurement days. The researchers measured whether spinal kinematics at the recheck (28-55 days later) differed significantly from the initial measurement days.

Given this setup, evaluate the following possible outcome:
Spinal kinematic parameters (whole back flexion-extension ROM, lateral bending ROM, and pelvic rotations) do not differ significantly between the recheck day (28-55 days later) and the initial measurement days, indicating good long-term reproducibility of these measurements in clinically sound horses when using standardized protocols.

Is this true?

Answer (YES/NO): NO